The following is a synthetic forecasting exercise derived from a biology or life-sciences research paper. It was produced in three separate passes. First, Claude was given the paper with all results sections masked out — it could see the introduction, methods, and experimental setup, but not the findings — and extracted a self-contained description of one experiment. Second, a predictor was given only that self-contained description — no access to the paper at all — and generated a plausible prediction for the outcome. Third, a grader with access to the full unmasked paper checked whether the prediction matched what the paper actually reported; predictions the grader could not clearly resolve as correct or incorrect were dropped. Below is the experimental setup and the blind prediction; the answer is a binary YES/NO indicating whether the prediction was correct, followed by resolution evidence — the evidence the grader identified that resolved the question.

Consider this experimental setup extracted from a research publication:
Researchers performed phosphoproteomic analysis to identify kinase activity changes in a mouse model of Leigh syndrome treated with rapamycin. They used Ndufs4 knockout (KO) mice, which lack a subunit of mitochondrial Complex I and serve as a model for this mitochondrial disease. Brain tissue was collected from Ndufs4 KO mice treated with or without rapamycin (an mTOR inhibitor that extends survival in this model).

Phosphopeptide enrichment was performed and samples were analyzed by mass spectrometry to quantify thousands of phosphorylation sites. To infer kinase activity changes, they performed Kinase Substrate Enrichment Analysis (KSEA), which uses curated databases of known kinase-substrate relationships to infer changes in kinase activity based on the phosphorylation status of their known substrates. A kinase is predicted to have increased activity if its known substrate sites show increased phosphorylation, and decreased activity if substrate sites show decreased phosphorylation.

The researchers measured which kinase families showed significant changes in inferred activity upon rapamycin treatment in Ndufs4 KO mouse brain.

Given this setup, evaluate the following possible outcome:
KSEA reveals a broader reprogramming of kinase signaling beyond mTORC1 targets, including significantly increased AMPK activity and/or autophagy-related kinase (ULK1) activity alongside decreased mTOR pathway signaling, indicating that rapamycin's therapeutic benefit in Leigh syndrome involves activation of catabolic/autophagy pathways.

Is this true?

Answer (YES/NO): NO